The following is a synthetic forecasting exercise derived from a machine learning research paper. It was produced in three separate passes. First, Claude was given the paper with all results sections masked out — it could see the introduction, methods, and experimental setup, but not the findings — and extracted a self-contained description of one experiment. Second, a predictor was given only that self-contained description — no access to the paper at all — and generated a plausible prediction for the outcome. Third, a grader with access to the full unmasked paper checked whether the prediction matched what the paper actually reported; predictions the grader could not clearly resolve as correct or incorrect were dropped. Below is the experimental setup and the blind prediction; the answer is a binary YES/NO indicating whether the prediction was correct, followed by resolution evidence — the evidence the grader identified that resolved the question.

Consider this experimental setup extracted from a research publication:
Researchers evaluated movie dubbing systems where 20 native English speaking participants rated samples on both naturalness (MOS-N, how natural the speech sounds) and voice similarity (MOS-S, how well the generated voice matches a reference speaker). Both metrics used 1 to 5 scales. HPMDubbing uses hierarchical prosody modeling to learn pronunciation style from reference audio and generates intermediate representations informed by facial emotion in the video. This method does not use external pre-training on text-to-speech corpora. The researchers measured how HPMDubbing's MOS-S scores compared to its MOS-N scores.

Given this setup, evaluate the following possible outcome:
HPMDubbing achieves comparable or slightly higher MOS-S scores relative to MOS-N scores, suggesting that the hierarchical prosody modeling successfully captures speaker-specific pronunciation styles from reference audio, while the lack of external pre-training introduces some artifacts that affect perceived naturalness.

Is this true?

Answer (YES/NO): NO